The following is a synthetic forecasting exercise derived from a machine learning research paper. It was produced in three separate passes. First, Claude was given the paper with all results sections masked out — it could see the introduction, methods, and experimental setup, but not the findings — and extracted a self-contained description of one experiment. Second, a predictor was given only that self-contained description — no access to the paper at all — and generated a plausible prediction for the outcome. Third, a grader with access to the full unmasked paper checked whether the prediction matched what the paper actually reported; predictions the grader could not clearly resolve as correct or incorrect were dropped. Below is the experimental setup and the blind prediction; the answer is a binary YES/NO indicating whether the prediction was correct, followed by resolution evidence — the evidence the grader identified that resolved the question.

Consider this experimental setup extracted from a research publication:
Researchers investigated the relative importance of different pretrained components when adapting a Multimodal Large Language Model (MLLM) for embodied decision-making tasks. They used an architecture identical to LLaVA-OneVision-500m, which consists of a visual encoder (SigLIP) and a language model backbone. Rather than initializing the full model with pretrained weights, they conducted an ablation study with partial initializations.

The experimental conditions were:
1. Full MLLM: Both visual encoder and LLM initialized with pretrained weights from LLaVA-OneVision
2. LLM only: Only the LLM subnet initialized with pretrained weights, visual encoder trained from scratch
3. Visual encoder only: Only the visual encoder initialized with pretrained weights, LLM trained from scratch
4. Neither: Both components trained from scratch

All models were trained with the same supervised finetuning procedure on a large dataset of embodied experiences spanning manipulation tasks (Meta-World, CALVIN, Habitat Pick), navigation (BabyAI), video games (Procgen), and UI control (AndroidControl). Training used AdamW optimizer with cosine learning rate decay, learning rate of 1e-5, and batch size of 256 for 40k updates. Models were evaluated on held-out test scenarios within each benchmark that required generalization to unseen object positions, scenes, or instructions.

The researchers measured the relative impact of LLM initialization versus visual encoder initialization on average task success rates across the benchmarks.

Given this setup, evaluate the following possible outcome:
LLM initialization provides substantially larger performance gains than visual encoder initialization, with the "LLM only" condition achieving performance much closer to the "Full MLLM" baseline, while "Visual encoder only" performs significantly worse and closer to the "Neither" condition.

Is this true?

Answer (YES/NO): NO